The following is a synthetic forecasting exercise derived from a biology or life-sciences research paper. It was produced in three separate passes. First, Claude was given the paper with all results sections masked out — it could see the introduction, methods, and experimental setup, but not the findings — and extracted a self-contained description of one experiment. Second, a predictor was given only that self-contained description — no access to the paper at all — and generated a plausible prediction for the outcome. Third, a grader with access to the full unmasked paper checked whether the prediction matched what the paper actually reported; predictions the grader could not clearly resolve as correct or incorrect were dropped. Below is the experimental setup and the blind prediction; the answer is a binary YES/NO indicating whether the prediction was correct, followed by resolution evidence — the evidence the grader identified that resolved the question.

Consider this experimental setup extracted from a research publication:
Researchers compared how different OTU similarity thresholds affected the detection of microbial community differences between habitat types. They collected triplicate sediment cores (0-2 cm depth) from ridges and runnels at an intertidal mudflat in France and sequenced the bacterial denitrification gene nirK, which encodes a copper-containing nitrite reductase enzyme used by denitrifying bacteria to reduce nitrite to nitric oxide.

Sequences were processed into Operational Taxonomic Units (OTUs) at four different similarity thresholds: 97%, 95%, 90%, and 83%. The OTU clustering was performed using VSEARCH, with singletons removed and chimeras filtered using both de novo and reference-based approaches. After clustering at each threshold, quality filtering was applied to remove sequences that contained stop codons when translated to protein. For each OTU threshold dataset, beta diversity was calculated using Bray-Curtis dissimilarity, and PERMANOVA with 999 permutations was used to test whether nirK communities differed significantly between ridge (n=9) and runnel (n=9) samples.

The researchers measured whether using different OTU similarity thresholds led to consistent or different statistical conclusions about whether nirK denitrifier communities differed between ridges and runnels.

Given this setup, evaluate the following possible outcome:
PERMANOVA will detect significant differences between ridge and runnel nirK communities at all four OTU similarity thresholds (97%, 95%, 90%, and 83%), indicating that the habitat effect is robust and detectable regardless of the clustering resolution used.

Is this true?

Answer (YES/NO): YES